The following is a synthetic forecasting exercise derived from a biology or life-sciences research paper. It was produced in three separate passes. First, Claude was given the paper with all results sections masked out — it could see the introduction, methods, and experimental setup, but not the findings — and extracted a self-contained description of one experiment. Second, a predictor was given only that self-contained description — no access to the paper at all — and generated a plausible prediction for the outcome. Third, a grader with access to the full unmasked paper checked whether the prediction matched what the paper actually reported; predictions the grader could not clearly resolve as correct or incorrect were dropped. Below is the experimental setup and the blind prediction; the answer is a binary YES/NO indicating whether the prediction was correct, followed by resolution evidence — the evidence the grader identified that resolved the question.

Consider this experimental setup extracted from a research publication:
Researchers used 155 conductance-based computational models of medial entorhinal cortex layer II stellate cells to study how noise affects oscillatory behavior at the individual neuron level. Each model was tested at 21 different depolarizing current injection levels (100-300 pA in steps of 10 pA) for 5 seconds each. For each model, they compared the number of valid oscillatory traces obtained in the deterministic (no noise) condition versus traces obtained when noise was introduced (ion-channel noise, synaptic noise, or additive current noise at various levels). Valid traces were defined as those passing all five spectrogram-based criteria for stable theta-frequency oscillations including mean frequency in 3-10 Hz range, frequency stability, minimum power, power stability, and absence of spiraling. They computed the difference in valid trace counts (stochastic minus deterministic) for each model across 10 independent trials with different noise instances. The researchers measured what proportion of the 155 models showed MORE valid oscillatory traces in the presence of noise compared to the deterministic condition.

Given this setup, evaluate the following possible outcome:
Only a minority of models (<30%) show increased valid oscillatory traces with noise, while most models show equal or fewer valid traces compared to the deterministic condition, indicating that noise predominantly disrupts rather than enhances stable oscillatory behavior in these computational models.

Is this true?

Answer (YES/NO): NO